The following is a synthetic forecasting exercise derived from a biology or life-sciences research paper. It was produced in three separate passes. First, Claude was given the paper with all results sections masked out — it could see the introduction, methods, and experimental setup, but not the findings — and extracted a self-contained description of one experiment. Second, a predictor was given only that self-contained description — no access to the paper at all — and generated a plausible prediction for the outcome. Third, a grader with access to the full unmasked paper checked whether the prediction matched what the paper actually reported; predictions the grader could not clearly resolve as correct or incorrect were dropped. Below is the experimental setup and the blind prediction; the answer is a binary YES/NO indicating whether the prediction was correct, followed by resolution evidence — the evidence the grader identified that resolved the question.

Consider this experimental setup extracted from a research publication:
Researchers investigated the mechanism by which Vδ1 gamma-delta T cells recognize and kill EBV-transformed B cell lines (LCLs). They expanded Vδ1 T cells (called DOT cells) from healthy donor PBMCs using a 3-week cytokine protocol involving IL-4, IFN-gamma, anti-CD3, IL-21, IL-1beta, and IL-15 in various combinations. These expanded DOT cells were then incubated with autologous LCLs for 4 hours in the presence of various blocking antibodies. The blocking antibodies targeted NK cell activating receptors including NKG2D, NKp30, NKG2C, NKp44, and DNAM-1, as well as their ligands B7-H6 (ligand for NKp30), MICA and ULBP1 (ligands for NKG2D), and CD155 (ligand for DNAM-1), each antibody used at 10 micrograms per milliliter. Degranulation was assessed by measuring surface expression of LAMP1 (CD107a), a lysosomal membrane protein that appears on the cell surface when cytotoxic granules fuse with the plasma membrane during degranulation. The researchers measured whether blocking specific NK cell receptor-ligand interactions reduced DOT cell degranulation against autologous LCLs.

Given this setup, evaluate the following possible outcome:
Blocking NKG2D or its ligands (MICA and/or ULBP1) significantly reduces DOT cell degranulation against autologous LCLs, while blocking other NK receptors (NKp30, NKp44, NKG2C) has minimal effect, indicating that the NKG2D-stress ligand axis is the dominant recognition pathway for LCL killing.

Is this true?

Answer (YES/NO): NO